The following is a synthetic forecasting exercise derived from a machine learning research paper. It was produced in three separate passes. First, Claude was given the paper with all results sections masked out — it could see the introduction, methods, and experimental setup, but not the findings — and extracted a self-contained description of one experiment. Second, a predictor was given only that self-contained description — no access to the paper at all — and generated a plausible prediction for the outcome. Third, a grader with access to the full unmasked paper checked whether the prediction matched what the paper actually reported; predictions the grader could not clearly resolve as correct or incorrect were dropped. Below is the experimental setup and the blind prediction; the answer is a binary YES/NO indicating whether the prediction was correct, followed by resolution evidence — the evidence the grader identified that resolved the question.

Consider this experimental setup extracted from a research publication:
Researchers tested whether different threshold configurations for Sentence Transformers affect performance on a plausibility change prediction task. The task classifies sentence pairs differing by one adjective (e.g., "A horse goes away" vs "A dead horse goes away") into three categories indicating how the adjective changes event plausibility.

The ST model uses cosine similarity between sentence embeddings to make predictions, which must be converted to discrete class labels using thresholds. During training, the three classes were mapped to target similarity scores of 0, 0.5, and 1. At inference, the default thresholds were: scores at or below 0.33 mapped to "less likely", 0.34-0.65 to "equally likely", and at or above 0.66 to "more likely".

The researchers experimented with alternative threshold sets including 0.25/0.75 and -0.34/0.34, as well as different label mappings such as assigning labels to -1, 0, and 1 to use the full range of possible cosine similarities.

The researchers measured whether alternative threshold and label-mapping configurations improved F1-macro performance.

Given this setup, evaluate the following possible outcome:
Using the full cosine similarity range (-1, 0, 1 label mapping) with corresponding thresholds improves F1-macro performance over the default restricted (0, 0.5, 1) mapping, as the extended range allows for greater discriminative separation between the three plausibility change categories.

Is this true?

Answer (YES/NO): NO